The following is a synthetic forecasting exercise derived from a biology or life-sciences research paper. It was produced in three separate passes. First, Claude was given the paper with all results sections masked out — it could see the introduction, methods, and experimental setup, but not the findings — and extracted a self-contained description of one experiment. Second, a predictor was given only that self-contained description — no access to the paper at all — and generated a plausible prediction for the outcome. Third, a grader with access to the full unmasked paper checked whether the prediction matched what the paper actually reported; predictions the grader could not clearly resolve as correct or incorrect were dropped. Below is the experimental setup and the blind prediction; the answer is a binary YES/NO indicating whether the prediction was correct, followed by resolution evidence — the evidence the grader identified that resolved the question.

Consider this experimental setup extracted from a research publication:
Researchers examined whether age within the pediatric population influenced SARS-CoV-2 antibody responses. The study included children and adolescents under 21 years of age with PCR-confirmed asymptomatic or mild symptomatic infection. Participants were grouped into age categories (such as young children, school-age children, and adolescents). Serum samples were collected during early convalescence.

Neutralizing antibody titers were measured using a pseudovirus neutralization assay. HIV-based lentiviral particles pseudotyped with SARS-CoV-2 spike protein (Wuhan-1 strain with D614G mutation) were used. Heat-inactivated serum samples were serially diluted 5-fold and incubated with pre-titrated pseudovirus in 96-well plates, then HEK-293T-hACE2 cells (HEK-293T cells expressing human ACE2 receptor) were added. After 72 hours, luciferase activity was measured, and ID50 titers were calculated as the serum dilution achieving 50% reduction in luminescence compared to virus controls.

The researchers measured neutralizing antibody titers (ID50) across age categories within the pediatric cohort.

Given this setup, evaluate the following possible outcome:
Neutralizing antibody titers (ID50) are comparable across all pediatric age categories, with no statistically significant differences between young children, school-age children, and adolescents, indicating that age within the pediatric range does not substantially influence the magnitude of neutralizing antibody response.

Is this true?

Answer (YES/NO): YES